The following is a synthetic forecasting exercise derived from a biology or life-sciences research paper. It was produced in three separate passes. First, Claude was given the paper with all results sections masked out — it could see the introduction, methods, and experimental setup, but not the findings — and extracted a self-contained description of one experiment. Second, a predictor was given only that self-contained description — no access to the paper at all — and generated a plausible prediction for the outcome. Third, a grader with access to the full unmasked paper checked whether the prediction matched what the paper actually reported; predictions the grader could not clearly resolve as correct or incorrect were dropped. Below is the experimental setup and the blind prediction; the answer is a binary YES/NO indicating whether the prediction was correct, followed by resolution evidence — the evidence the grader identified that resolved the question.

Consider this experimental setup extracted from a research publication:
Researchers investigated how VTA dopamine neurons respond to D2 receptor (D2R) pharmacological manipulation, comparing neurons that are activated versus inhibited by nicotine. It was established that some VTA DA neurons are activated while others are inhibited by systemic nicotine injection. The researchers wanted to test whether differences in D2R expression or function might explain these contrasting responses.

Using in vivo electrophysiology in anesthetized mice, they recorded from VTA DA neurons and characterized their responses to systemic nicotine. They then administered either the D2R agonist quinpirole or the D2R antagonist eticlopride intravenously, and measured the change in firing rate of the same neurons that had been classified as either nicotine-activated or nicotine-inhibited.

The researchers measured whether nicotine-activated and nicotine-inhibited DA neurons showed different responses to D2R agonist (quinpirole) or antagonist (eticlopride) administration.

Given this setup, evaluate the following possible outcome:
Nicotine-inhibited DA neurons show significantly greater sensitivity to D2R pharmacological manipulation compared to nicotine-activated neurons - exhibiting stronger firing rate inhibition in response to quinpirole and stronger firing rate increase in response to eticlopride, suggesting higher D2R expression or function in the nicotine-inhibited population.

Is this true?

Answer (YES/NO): NO